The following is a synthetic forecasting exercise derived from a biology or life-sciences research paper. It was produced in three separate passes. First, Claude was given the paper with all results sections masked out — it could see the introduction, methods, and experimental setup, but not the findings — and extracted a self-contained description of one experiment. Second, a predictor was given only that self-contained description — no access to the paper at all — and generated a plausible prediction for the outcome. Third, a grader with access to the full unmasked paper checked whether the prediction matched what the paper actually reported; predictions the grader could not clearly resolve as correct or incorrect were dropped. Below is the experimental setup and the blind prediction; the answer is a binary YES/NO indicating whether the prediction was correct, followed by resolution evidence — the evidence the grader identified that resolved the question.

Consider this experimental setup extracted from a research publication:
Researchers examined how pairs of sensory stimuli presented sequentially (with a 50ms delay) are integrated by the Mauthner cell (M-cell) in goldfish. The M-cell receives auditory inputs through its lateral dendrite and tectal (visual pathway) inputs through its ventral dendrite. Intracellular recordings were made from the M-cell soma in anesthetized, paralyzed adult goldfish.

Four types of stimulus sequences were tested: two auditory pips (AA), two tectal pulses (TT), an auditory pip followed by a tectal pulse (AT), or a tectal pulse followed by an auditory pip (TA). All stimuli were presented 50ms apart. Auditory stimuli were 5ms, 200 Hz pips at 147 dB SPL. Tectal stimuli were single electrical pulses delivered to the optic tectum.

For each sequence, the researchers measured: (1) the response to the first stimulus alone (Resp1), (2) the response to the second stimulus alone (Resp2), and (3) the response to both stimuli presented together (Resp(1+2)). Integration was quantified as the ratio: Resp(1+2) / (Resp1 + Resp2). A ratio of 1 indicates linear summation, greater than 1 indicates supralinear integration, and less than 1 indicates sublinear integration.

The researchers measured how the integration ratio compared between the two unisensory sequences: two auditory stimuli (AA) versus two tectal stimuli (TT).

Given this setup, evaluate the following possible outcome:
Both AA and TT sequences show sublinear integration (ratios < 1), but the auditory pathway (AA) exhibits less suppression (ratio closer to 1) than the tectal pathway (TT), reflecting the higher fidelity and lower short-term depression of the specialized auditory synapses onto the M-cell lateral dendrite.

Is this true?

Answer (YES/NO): NO